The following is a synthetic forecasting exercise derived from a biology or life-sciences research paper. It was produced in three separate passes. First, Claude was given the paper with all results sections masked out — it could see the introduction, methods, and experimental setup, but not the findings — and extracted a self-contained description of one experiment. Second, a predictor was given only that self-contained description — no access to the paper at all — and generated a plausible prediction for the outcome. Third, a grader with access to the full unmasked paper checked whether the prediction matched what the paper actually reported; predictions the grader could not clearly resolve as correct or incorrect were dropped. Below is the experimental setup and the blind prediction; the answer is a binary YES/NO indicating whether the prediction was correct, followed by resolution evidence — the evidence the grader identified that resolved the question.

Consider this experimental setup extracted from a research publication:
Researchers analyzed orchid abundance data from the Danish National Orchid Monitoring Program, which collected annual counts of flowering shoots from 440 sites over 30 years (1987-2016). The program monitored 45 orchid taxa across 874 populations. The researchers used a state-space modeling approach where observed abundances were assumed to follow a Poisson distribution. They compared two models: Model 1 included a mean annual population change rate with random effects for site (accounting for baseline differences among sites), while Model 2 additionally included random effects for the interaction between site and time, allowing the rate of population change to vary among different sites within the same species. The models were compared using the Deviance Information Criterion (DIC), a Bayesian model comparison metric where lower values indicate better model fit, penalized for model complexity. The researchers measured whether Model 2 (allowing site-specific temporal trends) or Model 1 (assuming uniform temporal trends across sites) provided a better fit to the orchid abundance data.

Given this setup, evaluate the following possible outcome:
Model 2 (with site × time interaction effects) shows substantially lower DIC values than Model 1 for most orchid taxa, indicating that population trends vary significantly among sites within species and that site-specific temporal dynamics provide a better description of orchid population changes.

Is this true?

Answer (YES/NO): YES